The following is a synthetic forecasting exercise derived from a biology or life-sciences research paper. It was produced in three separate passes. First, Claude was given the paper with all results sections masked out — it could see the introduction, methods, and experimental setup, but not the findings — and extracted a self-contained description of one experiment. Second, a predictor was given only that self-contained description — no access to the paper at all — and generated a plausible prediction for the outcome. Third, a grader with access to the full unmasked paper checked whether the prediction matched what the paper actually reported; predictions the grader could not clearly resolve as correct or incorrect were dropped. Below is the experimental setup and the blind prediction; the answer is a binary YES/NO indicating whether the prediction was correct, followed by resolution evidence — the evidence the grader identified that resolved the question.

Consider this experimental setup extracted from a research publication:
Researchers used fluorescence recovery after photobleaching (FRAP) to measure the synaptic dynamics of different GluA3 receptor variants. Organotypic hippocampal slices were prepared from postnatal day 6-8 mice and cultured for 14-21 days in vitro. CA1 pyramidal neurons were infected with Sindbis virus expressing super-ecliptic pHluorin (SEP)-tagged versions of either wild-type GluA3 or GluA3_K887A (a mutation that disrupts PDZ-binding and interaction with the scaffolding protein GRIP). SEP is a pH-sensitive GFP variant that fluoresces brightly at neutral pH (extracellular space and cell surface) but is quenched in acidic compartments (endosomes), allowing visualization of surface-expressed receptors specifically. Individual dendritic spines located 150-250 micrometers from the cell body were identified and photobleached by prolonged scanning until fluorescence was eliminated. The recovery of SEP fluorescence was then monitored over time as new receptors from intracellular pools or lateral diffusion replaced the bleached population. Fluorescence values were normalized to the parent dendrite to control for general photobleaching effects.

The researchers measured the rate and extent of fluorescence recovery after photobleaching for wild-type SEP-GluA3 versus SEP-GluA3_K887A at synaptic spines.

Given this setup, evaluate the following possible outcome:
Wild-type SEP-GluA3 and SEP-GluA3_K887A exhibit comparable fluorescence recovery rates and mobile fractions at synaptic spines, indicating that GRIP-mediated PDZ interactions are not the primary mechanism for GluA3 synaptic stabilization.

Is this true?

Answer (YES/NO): YES